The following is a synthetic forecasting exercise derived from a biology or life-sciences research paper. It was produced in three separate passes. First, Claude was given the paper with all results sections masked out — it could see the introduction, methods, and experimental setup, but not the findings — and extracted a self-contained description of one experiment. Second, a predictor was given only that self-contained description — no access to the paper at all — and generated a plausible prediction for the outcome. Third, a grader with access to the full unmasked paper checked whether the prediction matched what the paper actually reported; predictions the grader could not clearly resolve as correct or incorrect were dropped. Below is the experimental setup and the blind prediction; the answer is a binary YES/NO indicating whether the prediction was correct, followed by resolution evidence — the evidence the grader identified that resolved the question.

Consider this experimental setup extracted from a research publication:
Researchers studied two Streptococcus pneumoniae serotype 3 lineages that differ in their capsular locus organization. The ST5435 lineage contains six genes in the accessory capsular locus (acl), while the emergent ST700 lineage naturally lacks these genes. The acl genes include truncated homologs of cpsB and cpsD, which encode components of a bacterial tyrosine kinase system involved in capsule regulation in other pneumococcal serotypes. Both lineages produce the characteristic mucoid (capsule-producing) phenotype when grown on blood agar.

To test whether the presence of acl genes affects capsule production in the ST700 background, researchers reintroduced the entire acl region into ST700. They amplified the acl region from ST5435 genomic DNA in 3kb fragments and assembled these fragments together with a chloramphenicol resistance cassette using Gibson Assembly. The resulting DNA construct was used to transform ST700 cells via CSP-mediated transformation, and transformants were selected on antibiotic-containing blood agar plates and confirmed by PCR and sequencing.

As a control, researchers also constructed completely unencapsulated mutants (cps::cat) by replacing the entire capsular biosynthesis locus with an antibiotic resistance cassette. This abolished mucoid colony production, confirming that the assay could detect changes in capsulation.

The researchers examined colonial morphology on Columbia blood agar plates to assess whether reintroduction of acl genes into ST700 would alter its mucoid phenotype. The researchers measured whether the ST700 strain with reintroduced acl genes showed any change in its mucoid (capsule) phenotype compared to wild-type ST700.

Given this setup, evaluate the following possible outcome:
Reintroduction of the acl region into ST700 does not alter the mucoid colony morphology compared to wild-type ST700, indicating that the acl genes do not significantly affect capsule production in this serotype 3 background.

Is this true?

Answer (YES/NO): NO